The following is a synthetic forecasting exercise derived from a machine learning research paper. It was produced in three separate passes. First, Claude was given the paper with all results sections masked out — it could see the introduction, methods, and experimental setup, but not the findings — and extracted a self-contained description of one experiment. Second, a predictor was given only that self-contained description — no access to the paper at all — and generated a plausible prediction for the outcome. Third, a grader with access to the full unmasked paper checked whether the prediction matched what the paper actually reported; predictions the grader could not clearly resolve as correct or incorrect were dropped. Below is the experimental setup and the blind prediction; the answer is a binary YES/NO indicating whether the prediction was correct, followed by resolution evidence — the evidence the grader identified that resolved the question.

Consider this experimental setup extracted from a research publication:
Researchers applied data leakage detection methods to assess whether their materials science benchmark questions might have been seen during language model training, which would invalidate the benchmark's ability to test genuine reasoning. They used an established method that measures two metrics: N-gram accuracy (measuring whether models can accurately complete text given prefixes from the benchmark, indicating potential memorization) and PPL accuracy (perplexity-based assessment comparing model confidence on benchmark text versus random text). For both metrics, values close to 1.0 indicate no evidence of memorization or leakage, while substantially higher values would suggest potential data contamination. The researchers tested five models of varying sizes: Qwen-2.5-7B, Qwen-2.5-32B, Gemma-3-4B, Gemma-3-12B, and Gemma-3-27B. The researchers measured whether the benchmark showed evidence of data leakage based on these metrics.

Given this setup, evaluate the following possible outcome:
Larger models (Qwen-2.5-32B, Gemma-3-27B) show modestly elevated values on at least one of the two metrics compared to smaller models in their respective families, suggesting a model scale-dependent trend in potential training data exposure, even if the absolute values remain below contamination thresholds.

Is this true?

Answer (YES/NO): NO